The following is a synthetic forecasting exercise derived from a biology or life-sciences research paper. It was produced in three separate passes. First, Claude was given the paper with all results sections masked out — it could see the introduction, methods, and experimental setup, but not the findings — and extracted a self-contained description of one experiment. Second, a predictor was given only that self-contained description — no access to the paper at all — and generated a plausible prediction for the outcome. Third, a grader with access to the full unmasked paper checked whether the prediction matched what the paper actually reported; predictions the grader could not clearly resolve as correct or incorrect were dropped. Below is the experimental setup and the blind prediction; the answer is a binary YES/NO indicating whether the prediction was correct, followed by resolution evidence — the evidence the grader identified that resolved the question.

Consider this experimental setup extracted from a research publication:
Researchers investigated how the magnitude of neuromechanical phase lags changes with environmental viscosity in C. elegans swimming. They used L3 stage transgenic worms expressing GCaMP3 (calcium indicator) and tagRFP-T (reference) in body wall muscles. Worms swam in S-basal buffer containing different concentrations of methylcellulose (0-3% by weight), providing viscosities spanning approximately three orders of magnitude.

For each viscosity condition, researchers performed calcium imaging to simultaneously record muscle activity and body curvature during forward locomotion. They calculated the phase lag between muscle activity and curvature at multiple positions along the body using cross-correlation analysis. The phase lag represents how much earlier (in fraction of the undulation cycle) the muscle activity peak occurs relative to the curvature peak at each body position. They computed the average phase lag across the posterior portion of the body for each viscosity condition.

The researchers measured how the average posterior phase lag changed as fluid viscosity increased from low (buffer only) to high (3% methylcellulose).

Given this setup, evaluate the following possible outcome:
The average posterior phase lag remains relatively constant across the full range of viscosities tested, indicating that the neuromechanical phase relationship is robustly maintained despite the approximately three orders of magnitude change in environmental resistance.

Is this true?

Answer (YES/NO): NO